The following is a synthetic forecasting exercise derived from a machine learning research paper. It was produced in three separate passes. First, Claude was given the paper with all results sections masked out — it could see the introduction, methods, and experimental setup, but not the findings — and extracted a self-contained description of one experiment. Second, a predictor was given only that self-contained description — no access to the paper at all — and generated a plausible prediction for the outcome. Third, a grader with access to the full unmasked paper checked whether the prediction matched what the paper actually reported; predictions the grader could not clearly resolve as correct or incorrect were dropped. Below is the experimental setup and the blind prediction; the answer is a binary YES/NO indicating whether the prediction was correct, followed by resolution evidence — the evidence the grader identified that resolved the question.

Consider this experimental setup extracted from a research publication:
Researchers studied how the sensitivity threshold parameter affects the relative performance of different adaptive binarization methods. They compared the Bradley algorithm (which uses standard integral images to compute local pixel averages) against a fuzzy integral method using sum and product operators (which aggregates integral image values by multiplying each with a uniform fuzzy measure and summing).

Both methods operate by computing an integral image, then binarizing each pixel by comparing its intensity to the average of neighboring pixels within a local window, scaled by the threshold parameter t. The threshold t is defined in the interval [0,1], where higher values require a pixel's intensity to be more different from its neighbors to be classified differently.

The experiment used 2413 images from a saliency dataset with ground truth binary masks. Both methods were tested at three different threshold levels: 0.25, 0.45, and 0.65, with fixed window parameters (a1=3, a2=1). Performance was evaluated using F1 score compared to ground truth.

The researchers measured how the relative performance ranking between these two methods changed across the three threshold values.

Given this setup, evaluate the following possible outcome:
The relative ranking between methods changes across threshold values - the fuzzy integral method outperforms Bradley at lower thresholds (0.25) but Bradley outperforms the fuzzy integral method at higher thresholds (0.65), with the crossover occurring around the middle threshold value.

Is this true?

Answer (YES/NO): NO